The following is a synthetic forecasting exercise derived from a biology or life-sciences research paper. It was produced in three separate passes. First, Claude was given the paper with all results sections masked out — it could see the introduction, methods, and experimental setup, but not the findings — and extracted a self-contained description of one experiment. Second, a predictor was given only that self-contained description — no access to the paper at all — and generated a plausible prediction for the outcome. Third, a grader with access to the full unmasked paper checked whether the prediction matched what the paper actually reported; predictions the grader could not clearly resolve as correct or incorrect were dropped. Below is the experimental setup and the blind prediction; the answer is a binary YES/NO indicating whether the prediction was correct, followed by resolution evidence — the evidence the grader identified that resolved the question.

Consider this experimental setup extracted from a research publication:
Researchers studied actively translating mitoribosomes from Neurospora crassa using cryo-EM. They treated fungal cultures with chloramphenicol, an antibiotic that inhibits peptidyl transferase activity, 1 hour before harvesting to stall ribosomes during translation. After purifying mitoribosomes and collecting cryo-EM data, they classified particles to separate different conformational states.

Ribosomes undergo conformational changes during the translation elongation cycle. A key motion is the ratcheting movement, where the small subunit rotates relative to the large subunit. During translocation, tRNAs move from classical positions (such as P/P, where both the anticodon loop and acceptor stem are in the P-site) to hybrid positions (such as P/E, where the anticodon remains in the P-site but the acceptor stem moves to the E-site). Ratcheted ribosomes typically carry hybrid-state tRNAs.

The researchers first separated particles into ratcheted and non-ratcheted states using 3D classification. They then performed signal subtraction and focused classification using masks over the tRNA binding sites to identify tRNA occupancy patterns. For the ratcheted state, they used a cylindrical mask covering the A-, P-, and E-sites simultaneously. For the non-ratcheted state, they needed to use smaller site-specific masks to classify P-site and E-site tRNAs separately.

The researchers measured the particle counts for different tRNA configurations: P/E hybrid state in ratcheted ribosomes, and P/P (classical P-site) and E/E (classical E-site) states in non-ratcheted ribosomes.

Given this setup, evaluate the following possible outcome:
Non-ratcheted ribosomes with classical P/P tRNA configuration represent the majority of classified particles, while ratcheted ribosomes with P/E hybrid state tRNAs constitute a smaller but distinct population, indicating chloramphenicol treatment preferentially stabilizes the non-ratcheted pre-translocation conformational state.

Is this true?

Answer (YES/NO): NO